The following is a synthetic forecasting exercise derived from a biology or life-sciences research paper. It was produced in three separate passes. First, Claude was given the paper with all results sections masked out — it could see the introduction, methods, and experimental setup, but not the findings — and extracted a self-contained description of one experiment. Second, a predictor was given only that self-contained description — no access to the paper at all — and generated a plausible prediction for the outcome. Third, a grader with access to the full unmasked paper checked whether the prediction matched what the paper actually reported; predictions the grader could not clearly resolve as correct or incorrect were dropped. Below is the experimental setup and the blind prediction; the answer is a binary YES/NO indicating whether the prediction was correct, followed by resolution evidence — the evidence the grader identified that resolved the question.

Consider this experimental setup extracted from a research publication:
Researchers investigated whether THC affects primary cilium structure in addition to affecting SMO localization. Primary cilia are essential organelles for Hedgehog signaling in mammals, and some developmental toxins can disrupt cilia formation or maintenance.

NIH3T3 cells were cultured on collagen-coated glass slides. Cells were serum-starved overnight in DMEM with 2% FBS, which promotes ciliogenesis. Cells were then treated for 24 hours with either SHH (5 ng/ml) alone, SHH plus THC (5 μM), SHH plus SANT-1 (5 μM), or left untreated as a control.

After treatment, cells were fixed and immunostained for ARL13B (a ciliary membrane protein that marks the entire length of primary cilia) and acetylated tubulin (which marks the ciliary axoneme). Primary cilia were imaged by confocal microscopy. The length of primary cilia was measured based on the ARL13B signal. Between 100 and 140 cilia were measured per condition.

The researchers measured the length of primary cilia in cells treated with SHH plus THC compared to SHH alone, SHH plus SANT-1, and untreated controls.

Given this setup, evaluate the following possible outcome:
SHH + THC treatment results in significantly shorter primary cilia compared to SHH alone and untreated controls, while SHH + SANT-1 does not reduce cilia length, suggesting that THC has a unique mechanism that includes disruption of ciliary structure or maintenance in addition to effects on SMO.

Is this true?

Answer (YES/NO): NO